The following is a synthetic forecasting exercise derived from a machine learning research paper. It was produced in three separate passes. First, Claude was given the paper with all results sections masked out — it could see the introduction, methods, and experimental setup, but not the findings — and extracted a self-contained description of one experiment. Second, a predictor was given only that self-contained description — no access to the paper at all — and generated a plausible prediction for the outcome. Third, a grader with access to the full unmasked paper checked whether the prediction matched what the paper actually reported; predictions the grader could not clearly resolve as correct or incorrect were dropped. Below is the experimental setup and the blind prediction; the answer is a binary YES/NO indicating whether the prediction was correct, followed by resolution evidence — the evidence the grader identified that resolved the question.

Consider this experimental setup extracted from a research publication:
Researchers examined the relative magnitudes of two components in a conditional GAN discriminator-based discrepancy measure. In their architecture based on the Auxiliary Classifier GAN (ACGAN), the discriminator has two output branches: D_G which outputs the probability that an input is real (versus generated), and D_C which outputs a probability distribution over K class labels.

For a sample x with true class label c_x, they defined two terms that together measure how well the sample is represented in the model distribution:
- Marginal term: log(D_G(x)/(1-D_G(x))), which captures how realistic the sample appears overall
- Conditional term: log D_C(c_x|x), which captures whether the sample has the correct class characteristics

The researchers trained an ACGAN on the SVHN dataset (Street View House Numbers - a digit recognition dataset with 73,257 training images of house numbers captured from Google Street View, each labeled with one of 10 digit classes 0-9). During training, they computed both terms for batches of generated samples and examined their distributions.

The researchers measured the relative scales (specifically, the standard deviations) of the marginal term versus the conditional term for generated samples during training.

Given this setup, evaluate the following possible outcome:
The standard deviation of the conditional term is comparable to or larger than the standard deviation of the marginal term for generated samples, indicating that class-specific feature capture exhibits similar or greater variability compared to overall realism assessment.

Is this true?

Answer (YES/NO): NO